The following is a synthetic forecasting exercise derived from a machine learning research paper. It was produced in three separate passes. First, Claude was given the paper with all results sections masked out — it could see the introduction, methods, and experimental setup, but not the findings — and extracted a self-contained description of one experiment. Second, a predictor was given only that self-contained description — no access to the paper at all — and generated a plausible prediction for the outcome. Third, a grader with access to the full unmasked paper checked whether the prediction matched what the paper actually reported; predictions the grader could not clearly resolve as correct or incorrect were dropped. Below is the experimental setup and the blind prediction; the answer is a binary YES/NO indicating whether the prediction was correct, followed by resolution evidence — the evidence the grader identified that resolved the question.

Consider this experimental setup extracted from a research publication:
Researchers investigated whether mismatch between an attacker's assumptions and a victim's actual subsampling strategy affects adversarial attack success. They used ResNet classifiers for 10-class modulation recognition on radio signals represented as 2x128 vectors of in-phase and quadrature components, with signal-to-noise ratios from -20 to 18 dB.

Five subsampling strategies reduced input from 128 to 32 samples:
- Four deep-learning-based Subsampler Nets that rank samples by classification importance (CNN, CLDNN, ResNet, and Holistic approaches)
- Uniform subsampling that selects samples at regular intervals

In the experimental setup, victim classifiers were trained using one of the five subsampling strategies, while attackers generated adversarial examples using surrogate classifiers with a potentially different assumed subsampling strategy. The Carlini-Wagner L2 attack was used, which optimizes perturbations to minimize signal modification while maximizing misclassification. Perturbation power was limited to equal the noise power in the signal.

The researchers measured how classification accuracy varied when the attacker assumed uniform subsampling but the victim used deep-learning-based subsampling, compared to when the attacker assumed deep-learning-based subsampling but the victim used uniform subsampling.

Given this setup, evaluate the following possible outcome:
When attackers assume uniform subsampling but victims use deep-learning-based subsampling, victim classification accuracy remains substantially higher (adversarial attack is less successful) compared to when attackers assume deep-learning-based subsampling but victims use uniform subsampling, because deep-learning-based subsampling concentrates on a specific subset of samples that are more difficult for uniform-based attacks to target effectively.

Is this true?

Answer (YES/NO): NO